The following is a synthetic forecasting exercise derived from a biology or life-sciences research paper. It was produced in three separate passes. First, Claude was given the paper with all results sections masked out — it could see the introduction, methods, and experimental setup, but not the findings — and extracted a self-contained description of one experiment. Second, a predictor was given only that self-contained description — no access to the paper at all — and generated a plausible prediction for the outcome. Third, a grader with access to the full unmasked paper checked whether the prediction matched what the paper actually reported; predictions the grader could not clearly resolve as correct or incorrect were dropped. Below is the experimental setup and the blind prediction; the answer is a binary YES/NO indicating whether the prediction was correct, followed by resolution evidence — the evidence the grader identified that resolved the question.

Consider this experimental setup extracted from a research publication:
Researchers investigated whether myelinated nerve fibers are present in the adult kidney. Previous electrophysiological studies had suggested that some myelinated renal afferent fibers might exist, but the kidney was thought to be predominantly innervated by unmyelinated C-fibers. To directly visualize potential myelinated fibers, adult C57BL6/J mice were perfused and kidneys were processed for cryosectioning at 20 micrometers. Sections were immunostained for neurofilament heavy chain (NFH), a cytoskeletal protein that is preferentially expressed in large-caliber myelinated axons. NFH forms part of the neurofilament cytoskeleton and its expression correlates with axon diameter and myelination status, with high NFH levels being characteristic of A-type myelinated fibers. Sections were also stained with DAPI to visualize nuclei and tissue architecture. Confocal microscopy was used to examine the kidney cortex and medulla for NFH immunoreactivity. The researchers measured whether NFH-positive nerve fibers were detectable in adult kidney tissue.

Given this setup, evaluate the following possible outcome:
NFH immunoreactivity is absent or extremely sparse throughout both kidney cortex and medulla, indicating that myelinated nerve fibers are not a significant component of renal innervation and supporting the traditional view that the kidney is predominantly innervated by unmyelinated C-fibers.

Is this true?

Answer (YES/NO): NO